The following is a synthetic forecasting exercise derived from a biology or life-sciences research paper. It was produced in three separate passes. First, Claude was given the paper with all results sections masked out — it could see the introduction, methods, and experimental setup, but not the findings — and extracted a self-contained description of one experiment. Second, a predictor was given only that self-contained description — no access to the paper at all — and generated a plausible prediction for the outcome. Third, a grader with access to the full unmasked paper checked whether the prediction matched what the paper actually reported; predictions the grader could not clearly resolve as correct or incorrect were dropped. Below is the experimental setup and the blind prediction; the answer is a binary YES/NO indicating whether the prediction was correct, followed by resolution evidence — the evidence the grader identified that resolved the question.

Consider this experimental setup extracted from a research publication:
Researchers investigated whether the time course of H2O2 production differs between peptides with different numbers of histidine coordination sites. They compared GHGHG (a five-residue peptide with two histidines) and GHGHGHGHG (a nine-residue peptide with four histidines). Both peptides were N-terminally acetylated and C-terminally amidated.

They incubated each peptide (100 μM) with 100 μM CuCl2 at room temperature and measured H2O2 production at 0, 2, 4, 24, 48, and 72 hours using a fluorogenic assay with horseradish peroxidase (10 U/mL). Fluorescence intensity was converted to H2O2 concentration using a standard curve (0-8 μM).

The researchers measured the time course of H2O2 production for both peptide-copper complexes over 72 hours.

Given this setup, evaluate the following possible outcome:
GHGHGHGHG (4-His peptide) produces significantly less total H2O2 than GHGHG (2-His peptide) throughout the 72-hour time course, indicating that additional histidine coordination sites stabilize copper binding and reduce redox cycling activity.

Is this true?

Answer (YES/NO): NO